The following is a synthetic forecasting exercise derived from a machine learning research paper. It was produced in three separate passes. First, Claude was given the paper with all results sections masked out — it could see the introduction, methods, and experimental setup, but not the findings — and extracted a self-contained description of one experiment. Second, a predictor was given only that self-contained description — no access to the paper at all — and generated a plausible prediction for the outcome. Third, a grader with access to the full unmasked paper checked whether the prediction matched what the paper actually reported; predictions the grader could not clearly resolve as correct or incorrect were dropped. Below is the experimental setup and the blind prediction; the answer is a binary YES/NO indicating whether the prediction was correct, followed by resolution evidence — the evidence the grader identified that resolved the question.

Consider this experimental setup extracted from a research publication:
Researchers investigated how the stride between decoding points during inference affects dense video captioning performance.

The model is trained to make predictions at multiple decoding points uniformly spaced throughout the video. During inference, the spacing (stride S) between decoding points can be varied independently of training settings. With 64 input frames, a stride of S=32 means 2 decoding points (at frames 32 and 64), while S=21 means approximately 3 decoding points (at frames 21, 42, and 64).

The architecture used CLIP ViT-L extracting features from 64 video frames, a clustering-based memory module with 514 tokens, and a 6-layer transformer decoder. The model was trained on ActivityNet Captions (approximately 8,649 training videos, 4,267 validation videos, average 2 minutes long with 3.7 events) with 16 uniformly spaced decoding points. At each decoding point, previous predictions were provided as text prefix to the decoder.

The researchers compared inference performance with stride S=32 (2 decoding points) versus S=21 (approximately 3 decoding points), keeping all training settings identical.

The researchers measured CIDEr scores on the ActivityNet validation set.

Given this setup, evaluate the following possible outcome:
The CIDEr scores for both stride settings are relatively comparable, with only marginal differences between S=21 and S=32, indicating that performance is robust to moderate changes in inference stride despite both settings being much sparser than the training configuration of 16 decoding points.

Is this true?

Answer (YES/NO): NO